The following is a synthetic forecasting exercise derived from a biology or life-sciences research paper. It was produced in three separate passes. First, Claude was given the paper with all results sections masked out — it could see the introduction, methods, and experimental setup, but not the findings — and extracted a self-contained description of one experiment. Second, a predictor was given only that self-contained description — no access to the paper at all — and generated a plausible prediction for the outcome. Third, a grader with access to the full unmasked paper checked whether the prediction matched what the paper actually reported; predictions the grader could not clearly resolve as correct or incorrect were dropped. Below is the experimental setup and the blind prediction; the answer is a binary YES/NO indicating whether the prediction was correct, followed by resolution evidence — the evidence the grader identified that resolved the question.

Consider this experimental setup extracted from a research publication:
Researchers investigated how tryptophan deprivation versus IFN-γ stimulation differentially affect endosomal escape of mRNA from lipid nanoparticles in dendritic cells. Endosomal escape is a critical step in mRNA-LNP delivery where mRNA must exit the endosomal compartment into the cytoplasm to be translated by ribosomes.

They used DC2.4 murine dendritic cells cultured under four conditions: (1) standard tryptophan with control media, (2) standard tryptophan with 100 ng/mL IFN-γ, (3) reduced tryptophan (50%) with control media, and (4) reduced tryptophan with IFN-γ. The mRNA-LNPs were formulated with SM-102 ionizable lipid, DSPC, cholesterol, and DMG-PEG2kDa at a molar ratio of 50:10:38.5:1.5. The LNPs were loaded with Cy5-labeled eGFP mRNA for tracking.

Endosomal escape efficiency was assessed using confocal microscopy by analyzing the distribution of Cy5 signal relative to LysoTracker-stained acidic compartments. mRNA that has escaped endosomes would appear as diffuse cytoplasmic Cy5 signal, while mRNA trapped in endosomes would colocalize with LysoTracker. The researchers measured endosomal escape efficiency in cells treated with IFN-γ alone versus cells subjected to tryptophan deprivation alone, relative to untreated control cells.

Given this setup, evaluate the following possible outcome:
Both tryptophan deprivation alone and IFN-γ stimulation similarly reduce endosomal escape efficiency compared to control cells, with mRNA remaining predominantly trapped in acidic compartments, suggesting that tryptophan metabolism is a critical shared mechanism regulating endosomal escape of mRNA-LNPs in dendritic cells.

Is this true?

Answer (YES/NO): NO